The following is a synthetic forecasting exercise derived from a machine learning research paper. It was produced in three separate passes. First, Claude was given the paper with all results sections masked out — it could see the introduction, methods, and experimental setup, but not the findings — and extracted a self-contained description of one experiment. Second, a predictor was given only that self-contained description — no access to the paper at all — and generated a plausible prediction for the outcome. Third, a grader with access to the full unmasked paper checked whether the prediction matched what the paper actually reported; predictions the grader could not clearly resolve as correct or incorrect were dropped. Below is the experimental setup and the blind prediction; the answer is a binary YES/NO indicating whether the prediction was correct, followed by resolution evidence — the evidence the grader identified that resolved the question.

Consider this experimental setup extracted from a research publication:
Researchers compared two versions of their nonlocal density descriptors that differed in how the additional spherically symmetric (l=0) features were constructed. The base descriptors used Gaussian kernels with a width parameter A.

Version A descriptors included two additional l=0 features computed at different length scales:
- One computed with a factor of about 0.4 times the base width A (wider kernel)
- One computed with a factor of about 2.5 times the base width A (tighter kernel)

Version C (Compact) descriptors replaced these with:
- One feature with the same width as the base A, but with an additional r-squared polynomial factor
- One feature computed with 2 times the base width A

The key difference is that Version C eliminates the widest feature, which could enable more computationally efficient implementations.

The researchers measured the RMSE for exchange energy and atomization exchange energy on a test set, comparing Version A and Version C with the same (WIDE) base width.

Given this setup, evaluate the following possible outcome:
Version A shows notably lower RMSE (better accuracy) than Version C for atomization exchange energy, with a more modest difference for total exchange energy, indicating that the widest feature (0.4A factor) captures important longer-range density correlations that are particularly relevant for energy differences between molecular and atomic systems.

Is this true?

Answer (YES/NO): YES